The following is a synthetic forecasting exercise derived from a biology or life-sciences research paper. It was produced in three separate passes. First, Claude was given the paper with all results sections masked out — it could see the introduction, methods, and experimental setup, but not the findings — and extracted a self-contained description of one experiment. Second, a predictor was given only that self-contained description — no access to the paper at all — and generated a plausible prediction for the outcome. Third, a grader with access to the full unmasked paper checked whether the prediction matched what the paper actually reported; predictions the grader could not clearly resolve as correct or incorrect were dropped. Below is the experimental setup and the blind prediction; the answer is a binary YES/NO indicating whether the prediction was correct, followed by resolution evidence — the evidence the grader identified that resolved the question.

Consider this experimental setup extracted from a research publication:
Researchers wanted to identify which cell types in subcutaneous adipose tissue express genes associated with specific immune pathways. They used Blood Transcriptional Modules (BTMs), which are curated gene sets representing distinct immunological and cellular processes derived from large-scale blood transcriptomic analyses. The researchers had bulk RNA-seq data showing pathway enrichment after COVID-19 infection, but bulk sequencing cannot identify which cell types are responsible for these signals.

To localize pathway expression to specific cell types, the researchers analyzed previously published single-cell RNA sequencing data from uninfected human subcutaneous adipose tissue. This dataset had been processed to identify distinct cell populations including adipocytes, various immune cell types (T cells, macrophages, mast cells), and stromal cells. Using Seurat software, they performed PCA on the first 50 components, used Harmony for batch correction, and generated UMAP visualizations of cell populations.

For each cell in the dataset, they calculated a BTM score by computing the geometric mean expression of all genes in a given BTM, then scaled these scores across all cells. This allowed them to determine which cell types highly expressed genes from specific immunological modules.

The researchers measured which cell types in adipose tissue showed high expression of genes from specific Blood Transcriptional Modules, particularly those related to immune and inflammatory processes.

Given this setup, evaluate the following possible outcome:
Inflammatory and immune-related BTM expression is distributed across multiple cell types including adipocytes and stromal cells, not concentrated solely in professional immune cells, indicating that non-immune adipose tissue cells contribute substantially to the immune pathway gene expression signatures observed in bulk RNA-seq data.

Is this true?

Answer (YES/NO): YES